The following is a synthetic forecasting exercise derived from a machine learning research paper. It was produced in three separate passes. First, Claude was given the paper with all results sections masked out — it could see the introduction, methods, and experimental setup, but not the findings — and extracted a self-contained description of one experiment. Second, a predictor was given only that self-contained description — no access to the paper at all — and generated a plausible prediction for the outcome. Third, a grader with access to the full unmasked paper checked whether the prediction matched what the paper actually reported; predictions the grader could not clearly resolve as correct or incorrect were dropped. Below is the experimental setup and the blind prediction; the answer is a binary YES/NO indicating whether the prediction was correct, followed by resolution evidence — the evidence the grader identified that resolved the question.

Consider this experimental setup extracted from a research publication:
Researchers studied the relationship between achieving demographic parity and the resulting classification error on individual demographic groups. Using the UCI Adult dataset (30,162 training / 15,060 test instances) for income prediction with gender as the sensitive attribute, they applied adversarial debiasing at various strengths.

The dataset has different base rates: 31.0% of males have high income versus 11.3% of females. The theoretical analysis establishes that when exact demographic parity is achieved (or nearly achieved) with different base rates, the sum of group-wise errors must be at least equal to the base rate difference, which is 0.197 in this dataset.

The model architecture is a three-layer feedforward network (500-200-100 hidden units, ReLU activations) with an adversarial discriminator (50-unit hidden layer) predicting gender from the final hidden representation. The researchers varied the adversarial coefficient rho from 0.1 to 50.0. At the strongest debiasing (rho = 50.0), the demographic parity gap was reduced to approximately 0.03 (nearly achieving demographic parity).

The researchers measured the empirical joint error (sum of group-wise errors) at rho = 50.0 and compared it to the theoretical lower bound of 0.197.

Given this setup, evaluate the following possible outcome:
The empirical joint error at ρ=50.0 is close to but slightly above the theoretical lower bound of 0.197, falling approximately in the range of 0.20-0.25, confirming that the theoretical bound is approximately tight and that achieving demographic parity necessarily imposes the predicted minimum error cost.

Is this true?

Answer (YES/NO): NO